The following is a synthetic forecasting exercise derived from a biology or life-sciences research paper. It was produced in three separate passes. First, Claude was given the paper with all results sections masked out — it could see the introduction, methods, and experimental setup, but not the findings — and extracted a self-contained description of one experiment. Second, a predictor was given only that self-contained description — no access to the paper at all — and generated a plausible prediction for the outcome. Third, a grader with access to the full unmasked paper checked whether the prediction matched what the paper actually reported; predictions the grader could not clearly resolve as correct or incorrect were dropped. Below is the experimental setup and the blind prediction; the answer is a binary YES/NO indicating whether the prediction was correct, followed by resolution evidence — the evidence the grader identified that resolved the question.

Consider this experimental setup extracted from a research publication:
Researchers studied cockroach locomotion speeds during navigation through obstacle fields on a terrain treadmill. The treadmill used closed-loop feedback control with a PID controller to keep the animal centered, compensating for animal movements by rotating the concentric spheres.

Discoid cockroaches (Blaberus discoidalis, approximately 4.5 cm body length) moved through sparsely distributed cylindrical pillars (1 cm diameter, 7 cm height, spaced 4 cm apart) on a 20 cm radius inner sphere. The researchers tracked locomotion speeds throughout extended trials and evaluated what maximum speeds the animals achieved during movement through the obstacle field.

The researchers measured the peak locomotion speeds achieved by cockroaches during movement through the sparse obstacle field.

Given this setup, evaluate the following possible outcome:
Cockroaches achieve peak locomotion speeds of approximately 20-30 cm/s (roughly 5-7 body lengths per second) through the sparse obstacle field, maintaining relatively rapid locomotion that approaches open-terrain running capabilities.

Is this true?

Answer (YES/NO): NO